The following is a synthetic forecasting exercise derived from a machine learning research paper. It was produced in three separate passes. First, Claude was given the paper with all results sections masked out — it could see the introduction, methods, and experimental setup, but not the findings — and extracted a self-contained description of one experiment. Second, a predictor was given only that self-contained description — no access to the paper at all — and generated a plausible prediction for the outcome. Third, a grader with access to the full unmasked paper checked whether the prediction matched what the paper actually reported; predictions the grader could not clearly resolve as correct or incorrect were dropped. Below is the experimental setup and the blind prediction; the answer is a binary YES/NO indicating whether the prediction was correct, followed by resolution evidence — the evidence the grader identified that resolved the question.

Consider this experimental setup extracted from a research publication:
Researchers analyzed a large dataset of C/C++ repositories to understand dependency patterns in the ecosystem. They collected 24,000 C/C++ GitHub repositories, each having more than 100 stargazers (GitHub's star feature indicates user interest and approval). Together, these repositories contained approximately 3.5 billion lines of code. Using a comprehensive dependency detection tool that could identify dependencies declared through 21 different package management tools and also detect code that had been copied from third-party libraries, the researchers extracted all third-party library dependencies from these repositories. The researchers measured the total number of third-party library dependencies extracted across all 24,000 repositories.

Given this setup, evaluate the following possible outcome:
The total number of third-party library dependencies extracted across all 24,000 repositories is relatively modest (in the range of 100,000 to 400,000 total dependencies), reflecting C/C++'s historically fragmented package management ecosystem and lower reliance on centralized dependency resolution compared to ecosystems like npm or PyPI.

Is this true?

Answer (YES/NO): YES